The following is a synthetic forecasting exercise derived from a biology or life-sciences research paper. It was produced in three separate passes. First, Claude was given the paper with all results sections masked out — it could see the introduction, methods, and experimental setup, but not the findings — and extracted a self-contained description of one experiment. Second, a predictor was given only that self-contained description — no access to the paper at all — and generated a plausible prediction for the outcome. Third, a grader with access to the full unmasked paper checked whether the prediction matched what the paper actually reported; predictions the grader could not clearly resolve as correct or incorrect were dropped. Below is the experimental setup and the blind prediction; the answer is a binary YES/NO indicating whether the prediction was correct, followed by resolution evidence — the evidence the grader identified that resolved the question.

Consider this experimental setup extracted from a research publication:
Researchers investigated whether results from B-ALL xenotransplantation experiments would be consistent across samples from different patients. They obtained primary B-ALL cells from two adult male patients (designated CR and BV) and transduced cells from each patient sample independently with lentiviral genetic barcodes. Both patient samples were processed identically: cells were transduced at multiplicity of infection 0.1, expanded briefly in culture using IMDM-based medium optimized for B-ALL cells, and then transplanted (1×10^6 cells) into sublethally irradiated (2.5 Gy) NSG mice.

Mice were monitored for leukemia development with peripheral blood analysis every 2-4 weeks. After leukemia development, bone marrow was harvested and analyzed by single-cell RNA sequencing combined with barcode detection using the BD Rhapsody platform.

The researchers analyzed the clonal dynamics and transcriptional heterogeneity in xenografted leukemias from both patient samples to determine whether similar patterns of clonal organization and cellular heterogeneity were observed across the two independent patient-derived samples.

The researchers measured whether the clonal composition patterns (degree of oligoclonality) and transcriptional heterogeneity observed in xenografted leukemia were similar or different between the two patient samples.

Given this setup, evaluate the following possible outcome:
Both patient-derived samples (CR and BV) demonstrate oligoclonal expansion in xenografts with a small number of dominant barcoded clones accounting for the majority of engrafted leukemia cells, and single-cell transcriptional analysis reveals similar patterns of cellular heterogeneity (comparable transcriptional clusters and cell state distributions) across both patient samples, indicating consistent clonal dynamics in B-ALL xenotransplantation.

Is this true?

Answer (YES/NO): NO